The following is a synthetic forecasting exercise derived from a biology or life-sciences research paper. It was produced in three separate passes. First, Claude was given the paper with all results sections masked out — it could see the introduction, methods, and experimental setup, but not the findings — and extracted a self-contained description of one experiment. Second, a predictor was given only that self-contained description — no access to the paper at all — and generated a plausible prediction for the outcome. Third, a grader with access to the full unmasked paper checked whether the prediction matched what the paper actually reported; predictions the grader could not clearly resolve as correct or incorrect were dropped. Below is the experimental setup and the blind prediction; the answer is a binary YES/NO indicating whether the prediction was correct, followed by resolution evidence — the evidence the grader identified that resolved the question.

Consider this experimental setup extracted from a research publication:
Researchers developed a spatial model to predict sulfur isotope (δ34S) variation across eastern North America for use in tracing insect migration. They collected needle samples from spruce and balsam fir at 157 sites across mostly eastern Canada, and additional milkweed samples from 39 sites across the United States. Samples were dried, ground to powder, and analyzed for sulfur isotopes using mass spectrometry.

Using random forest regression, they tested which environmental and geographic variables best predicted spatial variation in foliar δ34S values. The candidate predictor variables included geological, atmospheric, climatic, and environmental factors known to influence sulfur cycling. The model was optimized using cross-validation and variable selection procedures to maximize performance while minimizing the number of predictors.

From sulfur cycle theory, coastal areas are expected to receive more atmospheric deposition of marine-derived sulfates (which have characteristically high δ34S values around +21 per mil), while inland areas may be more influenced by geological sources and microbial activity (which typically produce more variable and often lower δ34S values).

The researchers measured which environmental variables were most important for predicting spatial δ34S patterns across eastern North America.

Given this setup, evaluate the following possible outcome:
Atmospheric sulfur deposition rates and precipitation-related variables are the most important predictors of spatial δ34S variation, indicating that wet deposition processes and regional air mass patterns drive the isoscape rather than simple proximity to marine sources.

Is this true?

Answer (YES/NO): NO